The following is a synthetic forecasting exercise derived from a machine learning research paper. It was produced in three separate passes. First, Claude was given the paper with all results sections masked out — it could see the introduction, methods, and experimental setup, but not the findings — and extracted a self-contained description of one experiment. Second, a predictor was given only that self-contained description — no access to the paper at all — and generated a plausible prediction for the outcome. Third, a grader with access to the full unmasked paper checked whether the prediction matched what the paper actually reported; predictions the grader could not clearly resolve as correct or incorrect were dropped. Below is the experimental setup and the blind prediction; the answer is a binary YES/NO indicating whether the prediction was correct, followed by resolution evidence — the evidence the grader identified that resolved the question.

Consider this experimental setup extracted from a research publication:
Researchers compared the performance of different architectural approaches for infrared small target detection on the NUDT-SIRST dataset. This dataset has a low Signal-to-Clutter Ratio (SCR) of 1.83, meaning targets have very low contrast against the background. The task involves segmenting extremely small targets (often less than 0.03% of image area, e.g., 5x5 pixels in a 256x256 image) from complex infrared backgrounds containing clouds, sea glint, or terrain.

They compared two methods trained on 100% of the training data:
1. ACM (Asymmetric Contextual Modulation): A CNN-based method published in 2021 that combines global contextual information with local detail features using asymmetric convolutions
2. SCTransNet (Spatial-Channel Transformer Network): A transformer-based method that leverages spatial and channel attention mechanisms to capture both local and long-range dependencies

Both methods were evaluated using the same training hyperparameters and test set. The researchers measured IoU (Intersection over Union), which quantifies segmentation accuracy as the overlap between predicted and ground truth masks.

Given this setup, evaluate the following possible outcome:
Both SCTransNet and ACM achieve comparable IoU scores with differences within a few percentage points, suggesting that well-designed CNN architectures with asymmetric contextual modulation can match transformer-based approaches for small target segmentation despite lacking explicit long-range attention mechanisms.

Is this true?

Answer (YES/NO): NO